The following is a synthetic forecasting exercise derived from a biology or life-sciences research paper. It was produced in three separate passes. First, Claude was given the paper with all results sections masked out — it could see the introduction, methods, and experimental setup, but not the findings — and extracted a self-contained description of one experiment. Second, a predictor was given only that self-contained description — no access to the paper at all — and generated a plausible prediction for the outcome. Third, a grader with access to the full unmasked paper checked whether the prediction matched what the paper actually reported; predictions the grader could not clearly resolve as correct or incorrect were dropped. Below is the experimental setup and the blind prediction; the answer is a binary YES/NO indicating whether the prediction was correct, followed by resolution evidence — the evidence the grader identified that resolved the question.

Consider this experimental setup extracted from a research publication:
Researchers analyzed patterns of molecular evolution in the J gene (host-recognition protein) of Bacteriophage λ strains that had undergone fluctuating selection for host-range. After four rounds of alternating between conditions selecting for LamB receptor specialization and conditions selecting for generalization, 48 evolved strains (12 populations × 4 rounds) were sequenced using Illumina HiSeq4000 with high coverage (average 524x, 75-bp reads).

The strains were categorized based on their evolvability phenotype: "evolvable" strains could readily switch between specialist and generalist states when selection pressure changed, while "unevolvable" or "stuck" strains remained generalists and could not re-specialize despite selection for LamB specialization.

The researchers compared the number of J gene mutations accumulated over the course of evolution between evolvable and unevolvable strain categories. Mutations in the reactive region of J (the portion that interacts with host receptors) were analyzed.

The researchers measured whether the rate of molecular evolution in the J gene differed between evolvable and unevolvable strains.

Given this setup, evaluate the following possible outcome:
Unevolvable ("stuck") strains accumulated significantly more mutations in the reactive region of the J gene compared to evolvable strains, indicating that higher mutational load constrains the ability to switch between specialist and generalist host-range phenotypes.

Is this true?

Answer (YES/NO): NO